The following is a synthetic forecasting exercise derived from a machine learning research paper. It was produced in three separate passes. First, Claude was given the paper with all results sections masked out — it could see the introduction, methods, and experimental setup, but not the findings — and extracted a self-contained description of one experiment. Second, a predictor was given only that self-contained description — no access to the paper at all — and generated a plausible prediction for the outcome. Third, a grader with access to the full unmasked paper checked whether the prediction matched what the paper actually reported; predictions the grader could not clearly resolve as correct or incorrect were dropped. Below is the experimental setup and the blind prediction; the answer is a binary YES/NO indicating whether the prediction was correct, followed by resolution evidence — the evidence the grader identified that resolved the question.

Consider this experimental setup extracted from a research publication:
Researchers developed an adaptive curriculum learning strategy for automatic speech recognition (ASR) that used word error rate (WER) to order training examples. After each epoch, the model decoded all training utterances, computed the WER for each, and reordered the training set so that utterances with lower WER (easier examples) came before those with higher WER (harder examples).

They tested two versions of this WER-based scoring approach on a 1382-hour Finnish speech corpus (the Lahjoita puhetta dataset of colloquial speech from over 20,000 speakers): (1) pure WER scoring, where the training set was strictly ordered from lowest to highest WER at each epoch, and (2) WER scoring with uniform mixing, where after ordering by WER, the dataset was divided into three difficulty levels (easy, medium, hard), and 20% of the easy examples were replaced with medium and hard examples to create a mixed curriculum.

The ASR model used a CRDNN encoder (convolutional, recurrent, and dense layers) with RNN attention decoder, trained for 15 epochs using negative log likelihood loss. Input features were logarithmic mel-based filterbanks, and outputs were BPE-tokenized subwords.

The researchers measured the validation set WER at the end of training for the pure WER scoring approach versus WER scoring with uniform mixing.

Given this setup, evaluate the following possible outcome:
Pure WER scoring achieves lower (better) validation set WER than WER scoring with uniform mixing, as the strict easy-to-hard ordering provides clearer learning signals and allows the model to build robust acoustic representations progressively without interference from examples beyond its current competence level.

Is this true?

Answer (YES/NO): NO